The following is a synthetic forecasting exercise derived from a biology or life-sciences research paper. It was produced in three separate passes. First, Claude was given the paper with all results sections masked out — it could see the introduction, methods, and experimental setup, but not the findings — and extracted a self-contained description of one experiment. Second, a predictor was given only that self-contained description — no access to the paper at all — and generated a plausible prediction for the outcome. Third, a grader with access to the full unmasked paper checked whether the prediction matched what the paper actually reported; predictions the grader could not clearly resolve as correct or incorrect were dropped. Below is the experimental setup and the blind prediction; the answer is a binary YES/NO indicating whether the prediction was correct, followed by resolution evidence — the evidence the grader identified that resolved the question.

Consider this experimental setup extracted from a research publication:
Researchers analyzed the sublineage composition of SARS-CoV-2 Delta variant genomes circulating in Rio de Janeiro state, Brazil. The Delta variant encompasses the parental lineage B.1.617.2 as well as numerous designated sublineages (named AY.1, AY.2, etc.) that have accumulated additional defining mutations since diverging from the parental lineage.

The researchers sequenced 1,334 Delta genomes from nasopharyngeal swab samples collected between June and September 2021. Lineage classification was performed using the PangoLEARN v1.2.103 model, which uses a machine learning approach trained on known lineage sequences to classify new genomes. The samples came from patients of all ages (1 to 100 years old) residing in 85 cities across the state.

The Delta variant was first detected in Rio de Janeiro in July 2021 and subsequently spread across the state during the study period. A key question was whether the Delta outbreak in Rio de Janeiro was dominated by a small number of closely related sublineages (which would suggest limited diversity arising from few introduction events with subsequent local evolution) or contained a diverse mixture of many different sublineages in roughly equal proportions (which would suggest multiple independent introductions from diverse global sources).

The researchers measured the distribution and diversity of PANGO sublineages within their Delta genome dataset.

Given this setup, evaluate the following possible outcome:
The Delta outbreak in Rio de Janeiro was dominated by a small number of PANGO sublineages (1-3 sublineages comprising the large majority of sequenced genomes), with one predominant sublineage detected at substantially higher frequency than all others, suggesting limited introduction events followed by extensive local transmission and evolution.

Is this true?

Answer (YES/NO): YES